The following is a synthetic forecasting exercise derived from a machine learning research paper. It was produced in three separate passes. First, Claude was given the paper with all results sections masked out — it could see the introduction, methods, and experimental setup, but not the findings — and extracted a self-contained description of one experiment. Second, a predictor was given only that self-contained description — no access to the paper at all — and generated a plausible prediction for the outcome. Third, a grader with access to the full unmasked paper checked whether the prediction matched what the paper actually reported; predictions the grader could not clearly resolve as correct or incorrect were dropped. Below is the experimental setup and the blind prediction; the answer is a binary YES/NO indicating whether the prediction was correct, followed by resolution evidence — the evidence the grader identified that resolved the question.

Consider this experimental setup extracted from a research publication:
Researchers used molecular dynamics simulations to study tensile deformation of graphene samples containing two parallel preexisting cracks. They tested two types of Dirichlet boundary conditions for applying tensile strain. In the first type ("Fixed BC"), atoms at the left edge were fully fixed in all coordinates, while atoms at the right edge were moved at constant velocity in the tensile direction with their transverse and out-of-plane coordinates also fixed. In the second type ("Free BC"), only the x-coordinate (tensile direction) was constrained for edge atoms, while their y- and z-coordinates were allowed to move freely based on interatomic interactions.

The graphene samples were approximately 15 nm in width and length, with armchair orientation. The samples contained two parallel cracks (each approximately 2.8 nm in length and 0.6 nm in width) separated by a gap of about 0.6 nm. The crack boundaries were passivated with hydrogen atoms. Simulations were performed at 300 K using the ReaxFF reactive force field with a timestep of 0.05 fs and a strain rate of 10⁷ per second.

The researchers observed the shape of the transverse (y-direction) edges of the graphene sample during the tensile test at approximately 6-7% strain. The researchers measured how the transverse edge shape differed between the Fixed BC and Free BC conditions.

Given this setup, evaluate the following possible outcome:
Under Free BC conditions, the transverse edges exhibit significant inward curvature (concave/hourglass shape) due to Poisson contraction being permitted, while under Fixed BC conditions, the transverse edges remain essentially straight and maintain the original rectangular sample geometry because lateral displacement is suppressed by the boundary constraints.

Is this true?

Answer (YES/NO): NO